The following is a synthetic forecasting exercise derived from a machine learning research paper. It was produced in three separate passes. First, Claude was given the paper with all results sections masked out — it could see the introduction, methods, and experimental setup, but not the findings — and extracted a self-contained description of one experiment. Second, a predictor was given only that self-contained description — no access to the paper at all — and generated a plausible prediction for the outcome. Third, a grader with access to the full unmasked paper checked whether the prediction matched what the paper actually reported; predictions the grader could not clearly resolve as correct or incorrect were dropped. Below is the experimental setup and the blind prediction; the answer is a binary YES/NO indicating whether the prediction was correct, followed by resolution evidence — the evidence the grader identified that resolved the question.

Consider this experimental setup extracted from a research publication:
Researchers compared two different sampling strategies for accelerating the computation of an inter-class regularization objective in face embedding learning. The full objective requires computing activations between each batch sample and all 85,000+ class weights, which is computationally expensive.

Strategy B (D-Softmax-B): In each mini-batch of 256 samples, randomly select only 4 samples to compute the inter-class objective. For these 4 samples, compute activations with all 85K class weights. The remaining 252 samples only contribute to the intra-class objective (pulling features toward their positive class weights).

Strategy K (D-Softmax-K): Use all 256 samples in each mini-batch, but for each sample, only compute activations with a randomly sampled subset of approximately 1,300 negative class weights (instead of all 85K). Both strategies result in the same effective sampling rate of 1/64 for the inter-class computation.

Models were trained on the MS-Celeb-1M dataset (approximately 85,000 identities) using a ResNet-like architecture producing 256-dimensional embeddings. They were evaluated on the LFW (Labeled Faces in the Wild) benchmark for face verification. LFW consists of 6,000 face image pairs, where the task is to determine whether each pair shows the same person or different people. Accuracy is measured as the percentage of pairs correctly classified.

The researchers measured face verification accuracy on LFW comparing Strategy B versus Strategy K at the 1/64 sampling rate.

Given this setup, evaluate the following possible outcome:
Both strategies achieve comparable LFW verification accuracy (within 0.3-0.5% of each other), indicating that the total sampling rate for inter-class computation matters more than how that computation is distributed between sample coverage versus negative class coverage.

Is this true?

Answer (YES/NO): YES